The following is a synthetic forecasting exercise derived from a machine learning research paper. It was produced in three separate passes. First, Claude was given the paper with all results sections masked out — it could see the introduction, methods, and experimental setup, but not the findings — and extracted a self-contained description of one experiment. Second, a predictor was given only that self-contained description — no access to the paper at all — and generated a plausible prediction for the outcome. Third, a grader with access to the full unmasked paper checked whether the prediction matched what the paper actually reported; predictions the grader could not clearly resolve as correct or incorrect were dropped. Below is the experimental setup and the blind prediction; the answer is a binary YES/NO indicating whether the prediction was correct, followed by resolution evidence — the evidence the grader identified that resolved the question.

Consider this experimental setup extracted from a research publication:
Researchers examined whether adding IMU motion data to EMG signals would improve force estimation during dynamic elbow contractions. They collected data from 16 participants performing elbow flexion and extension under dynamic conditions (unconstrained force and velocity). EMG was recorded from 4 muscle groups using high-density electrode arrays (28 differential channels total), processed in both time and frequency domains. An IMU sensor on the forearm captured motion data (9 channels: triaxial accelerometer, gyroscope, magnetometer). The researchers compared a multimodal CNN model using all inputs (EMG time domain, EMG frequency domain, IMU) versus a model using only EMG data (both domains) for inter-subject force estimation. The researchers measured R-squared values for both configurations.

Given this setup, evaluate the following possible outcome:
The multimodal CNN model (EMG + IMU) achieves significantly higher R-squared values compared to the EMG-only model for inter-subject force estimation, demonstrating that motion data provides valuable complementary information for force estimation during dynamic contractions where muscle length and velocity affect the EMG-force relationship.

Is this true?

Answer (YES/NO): YES